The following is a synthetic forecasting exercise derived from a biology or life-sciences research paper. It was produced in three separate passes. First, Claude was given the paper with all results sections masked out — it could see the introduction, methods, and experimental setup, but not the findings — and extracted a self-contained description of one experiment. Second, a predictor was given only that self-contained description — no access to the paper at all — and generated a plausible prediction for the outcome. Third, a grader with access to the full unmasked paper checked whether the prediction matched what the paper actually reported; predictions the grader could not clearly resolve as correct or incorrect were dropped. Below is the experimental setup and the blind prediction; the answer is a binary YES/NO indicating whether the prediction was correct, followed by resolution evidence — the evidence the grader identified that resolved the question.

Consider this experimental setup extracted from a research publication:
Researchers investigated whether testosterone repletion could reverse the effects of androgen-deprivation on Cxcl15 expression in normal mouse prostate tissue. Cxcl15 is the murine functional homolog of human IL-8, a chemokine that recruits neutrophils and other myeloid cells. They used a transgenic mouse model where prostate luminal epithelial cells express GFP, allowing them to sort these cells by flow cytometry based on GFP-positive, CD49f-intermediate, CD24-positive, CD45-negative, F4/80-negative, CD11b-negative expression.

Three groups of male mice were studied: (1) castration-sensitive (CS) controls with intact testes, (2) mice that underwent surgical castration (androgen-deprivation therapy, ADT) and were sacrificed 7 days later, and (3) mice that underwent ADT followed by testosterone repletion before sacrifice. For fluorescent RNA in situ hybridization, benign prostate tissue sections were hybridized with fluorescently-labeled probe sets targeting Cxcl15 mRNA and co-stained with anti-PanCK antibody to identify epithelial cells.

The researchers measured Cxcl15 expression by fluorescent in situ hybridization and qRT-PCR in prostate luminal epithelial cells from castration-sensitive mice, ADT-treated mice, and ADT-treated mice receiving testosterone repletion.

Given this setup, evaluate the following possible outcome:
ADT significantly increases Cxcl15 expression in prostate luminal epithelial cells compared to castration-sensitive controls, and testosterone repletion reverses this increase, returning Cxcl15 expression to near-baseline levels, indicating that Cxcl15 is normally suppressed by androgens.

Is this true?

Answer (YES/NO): YES